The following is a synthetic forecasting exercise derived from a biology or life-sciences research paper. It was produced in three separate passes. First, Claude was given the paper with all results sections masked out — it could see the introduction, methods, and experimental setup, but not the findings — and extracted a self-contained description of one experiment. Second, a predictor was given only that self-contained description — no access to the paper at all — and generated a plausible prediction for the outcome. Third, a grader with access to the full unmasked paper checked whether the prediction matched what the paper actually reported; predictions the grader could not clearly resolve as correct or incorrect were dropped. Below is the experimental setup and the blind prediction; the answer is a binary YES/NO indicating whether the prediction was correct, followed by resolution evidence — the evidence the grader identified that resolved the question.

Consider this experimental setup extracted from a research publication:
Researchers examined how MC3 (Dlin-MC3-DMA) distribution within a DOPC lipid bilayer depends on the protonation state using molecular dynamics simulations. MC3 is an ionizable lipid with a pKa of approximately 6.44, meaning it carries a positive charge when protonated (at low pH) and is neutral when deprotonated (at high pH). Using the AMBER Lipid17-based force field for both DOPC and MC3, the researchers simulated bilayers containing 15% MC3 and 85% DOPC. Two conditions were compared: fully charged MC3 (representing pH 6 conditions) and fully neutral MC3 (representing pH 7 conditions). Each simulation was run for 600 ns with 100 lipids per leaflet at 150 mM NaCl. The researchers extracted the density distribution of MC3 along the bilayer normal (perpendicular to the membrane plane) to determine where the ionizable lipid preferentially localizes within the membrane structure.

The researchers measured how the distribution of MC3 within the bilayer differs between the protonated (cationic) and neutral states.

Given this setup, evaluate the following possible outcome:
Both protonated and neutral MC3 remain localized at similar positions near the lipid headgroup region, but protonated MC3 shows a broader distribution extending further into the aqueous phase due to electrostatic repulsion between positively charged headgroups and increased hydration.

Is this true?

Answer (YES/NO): NO